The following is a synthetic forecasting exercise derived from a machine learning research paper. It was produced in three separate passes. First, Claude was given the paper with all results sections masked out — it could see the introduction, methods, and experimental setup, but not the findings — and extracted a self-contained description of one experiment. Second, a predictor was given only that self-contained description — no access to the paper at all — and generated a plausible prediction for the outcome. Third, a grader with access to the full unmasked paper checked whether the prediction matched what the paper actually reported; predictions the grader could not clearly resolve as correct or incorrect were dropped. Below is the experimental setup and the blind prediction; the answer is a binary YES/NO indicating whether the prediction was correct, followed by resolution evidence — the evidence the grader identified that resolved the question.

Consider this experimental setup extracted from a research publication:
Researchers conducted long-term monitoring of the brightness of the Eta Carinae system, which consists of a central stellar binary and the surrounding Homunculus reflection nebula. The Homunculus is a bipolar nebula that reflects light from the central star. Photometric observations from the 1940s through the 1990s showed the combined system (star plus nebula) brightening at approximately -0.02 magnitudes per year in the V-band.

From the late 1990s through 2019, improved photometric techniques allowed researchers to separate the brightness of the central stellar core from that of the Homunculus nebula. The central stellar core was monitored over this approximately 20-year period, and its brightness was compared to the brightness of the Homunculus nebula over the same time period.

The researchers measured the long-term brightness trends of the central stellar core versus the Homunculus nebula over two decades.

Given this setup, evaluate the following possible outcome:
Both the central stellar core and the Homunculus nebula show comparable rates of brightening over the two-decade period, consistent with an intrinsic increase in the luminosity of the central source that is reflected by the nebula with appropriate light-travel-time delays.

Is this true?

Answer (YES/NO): NO